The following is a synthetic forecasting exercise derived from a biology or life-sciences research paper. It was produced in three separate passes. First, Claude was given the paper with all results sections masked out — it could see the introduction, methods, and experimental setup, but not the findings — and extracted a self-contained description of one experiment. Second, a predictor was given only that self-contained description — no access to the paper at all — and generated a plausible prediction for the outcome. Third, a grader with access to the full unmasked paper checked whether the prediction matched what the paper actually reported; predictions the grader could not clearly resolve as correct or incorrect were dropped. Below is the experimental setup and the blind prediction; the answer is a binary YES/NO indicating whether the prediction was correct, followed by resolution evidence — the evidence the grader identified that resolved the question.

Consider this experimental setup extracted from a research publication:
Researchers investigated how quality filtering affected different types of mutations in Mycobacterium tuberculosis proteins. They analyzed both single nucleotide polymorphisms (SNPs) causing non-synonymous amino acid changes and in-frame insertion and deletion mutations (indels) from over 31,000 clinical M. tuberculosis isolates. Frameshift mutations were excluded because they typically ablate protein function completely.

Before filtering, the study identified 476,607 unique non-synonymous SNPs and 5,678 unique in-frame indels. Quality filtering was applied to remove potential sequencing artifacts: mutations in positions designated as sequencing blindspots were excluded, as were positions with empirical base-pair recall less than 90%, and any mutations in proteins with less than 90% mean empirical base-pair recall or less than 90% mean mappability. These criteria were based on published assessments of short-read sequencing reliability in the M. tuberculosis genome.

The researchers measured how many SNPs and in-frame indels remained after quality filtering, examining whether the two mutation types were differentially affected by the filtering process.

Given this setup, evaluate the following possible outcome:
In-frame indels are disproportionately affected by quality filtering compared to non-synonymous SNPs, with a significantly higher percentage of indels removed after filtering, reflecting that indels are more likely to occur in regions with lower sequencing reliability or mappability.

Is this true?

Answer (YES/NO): YES